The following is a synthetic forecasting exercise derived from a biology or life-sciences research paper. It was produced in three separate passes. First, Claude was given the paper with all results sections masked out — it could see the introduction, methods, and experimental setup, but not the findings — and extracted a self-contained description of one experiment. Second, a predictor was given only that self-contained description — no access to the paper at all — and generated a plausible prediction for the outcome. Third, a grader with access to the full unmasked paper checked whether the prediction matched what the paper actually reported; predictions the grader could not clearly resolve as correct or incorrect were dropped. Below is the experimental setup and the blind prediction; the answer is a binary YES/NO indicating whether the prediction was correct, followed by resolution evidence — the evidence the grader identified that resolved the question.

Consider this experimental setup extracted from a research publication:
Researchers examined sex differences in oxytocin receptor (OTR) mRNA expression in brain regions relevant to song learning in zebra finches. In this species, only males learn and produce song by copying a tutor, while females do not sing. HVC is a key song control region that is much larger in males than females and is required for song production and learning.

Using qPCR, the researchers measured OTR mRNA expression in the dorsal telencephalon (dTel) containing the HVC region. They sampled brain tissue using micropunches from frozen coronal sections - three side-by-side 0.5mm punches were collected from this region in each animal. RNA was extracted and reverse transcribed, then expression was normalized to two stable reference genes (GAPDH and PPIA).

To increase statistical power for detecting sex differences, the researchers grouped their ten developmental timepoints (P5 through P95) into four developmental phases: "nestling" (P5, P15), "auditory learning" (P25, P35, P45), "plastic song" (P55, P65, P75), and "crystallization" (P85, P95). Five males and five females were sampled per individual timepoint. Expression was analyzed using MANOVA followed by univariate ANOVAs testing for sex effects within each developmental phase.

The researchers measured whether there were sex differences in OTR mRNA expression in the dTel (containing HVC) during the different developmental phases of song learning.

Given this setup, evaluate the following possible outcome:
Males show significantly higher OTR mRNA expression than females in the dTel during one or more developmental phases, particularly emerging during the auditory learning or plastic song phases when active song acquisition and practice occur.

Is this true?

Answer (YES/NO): NO